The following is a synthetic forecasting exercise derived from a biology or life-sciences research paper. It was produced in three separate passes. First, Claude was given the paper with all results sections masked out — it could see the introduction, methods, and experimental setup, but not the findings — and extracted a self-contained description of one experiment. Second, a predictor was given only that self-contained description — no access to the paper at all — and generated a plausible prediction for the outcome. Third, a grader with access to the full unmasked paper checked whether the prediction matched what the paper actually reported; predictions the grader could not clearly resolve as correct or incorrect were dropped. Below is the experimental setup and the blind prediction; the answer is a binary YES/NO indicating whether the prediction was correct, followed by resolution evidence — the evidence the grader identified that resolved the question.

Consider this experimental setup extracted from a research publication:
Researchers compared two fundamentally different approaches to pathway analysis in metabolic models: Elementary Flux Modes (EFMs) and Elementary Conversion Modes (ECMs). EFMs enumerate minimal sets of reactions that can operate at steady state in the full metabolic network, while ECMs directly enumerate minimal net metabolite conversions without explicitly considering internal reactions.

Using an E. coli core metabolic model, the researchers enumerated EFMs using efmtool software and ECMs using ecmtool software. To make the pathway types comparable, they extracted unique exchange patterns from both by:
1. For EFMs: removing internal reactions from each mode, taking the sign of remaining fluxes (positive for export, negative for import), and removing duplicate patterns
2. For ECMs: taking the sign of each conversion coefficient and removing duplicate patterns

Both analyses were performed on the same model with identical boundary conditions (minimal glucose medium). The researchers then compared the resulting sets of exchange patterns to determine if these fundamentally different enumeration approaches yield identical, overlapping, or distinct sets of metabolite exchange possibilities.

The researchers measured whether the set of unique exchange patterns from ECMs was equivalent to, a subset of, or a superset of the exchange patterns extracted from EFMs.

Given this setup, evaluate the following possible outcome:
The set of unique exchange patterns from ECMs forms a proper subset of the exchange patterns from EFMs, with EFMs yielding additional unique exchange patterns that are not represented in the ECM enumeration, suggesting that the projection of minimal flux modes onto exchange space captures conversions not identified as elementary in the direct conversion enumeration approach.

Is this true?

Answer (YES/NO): YES